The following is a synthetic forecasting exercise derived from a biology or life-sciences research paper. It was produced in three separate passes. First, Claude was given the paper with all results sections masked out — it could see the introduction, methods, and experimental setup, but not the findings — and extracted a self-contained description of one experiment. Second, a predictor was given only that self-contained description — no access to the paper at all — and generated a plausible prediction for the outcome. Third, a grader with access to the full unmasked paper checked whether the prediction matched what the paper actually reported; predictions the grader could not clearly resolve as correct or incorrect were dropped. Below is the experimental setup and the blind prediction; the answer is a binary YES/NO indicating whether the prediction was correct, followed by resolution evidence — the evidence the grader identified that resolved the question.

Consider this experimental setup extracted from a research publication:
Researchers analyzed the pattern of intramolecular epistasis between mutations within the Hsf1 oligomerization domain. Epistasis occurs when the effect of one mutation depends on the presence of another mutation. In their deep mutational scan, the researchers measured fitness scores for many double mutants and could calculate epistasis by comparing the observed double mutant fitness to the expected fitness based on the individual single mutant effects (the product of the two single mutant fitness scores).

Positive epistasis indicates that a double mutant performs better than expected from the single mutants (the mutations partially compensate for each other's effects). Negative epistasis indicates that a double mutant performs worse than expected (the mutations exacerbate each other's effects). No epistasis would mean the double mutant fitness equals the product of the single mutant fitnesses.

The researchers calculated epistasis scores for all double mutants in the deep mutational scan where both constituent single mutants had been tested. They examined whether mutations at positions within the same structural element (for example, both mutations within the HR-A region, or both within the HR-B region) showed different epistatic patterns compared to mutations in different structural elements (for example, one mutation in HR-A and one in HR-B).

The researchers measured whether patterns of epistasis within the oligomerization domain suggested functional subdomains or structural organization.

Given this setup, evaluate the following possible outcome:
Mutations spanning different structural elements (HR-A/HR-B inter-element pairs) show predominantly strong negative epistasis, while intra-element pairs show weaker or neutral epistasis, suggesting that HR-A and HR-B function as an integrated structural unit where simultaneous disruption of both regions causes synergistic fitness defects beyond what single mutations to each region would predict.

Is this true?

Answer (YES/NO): NO